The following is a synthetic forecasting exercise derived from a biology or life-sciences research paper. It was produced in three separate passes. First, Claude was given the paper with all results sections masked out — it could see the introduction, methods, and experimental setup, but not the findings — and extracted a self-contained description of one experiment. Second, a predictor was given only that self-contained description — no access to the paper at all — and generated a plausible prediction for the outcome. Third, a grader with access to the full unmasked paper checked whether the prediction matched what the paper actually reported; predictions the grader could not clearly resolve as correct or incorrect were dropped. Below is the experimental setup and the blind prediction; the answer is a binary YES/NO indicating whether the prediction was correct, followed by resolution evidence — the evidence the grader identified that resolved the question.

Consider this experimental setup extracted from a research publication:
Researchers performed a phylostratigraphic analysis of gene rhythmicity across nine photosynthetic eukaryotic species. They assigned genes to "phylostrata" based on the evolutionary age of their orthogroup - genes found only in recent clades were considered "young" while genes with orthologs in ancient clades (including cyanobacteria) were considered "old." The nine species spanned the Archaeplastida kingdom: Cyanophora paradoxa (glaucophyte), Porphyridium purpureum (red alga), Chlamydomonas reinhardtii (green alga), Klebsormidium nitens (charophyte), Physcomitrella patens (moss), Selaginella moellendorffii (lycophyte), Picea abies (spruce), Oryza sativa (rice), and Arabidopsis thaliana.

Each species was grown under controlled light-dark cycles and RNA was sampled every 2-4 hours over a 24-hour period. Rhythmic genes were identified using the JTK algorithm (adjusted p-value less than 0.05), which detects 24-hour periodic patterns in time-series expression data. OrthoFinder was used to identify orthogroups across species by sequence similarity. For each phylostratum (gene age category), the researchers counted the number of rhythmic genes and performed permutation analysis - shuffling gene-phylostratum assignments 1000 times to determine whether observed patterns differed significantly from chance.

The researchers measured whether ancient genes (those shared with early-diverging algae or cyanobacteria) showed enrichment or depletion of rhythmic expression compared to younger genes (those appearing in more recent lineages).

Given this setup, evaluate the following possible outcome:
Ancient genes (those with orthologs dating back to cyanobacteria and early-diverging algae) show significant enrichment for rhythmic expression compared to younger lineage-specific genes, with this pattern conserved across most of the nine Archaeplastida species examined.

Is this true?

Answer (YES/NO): YES